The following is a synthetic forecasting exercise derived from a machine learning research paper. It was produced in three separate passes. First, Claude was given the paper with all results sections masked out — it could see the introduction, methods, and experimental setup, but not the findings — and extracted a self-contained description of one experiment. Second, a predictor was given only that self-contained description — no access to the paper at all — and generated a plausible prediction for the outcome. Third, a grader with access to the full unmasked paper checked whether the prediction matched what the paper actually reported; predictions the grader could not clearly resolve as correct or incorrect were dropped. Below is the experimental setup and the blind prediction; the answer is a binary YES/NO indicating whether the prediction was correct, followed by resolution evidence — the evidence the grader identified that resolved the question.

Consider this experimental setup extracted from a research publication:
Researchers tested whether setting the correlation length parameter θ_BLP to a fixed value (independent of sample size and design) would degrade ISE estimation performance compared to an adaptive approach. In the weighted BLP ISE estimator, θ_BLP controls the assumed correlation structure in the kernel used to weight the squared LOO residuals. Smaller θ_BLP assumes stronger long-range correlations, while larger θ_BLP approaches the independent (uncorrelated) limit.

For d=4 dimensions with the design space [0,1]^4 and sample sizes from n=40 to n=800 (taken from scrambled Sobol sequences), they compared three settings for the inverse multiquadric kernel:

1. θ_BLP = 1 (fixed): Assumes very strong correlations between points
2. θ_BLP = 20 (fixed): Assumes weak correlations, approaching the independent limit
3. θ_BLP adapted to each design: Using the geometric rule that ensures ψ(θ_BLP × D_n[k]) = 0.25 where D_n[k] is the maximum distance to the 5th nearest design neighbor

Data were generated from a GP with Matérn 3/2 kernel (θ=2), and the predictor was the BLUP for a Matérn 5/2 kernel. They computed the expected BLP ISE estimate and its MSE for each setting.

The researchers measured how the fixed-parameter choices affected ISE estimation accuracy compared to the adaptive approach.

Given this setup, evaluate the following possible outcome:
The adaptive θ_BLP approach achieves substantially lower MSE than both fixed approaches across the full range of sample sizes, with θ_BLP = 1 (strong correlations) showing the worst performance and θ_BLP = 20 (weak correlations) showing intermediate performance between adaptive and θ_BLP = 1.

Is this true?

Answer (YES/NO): YES